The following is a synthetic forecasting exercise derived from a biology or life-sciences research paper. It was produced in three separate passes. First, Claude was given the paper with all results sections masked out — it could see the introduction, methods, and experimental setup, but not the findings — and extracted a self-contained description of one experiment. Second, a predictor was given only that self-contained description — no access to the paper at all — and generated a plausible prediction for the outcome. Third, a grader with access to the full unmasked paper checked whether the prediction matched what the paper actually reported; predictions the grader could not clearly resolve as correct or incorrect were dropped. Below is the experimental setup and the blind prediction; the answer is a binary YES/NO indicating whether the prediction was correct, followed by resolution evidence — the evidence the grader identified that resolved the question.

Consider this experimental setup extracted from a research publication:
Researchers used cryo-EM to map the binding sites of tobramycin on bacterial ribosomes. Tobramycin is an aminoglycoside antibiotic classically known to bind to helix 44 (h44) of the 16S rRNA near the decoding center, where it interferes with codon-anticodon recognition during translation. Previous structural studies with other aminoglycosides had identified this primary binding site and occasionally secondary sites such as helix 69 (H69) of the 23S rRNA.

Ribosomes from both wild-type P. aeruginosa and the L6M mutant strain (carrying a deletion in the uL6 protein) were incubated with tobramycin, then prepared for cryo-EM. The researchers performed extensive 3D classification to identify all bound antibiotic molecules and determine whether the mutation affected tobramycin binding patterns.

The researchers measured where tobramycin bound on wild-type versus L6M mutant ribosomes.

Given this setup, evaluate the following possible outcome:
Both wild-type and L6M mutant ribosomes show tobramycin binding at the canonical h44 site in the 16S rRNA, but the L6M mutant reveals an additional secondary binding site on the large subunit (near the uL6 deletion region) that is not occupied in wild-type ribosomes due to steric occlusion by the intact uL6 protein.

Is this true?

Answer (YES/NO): NO